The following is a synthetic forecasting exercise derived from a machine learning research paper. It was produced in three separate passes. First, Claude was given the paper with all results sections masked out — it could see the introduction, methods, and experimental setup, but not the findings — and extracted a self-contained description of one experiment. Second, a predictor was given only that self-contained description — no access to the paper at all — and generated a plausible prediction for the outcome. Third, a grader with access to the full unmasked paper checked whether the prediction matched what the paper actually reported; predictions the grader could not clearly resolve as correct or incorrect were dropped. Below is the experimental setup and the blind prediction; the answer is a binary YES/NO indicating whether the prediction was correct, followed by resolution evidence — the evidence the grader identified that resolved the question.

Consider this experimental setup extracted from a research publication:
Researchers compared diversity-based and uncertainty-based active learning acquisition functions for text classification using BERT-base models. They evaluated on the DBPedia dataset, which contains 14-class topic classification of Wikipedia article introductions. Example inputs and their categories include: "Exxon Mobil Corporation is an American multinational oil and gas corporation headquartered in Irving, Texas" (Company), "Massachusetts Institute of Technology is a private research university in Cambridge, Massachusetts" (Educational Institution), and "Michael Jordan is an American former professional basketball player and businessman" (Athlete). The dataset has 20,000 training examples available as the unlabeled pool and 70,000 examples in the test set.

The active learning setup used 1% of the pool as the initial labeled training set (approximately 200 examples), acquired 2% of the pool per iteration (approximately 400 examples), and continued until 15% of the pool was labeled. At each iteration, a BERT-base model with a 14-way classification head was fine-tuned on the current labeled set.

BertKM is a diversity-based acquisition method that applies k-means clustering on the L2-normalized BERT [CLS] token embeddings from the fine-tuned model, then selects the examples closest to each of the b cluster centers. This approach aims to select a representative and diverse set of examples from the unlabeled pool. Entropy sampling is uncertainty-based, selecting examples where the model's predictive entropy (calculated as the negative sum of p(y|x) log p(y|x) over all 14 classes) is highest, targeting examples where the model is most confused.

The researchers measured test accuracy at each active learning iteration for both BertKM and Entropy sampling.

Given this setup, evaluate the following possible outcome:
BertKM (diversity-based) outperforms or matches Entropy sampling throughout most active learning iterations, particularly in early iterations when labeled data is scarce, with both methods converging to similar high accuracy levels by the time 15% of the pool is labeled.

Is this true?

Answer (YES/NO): NO